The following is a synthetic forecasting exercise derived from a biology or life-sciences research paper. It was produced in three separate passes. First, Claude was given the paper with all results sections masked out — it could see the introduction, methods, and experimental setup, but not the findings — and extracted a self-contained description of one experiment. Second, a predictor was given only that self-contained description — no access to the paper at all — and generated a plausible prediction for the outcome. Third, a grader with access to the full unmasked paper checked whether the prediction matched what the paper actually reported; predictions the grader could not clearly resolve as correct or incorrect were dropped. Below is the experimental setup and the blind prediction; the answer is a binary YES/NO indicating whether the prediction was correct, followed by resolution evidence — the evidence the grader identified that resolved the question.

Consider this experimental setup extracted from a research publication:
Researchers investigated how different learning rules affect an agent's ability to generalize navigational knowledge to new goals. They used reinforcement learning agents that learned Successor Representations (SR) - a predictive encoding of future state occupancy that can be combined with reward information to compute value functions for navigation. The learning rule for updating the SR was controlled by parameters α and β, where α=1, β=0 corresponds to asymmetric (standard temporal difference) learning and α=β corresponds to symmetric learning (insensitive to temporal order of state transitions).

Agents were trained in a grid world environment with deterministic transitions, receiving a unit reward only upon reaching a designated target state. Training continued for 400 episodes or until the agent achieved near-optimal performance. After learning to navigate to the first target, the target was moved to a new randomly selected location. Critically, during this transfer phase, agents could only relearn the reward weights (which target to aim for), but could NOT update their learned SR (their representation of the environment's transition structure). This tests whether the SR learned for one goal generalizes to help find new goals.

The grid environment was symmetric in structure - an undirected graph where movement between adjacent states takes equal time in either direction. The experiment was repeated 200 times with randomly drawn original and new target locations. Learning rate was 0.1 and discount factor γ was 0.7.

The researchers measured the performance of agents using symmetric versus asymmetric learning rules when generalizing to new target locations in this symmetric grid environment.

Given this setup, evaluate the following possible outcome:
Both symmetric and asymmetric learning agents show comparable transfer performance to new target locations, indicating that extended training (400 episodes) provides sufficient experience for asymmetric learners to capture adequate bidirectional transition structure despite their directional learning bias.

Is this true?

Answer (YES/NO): NO